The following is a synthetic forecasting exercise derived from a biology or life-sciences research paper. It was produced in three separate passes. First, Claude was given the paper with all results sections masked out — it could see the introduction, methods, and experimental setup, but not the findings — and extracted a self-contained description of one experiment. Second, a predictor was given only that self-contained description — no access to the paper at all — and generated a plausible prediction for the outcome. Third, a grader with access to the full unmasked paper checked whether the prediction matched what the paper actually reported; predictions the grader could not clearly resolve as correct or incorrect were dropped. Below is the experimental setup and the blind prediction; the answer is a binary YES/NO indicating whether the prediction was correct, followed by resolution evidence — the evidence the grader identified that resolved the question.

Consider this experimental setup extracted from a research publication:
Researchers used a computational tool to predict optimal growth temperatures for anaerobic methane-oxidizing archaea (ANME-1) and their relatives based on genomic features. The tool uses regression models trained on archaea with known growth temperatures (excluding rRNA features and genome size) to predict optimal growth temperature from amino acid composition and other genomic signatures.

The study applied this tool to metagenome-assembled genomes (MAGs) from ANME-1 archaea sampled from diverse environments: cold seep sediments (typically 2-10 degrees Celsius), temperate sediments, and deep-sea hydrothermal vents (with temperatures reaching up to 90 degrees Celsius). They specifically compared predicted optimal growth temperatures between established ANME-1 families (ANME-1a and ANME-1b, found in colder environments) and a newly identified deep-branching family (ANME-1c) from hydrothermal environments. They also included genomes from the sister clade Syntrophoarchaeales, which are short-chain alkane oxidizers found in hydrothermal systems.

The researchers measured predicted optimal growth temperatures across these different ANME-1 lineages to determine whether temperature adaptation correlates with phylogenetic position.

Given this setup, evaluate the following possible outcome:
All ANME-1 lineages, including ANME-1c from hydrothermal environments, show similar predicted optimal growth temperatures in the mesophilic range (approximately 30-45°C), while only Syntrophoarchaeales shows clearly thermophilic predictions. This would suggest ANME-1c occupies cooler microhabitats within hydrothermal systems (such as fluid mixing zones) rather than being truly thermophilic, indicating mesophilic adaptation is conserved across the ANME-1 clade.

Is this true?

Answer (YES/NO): NO